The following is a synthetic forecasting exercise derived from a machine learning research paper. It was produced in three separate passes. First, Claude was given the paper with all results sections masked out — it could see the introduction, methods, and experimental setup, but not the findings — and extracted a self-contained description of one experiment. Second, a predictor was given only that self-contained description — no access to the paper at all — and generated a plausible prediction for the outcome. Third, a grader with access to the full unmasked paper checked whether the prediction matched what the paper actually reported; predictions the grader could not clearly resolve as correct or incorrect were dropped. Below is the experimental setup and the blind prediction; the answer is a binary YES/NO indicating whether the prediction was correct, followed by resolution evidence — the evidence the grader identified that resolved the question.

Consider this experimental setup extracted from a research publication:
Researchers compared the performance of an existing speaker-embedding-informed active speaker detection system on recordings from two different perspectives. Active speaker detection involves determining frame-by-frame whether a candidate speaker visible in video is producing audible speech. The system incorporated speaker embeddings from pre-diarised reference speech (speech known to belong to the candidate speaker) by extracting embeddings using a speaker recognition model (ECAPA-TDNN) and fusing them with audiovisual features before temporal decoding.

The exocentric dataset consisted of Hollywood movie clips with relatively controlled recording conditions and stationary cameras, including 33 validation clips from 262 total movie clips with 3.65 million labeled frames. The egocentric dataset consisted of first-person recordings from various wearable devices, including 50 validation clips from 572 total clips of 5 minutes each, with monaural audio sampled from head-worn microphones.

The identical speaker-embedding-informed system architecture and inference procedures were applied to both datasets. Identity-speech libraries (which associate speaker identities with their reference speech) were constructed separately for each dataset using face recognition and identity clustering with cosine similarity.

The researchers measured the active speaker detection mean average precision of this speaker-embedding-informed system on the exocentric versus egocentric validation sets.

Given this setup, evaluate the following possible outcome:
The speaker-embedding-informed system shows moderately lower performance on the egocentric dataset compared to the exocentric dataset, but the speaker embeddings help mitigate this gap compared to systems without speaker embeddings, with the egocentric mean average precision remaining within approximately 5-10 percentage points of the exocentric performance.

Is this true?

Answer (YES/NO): NO